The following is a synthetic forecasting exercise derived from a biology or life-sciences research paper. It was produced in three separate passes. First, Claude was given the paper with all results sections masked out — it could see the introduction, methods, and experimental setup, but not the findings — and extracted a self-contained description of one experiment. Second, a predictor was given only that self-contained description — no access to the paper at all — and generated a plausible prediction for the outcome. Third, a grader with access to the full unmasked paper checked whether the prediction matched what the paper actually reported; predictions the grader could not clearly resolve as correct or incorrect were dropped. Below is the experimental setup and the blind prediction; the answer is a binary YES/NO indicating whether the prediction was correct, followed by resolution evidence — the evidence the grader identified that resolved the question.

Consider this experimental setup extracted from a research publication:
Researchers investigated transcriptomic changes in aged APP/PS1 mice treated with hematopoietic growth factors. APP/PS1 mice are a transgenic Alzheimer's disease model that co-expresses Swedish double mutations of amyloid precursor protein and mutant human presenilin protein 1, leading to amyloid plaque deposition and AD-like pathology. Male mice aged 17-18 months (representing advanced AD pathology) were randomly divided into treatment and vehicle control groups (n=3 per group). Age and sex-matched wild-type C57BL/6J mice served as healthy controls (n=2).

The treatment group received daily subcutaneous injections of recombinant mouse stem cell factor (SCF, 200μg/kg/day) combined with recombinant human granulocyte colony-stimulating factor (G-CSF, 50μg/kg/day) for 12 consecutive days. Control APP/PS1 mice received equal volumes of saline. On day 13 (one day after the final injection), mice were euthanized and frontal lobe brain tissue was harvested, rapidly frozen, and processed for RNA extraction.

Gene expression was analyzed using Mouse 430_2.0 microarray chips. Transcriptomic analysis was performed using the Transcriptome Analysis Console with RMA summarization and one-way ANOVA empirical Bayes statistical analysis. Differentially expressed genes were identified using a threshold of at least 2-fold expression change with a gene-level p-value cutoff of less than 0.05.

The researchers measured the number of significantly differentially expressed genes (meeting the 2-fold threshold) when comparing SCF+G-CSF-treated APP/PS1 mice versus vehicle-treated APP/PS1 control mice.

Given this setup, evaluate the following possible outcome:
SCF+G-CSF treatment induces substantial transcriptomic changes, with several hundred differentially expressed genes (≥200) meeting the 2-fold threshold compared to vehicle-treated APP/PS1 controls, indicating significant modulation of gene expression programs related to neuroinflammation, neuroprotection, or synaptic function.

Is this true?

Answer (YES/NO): NO